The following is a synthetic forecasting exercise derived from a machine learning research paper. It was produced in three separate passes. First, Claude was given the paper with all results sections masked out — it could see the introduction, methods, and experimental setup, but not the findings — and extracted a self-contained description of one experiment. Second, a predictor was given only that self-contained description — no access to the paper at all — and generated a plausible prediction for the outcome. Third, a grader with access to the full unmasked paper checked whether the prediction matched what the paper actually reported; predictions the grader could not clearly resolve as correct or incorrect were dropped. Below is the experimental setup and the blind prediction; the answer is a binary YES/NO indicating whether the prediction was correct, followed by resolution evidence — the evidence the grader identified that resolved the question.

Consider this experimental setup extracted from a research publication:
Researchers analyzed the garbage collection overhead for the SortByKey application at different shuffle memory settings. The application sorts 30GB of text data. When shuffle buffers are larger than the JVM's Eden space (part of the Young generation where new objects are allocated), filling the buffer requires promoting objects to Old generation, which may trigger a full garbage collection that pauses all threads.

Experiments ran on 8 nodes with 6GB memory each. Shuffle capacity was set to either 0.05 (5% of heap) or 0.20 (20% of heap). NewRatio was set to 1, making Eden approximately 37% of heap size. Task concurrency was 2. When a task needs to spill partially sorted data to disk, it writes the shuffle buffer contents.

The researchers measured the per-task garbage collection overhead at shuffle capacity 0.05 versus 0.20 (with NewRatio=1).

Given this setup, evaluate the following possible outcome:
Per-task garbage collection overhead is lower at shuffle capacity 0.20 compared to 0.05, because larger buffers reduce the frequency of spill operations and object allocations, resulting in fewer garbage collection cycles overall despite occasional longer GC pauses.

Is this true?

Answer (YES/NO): NO